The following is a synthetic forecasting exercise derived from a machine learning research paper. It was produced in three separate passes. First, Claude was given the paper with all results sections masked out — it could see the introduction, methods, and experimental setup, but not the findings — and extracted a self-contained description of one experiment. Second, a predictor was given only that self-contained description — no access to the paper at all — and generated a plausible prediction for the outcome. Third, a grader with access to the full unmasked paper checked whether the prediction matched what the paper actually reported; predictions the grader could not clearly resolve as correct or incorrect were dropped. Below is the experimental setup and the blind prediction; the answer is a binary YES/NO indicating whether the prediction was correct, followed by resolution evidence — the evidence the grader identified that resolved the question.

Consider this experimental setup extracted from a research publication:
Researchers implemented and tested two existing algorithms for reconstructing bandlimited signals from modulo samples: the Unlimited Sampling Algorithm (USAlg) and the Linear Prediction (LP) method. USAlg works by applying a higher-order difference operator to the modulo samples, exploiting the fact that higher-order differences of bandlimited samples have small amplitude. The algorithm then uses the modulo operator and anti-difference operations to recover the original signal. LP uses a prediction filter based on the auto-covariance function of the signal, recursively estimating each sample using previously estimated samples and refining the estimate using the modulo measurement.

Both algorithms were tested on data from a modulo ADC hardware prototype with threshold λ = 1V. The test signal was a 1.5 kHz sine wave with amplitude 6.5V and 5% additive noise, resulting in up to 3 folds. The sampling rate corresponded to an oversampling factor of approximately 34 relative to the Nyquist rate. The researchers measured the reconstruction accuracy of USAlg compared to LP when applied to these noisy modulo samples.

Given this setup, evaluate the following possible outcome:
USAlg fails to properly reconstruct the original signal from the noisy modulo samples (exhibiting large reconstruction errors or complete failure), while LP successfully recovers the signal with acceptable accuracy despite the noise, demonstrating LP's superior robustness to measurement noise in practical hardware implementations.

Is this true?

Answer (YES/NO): NO